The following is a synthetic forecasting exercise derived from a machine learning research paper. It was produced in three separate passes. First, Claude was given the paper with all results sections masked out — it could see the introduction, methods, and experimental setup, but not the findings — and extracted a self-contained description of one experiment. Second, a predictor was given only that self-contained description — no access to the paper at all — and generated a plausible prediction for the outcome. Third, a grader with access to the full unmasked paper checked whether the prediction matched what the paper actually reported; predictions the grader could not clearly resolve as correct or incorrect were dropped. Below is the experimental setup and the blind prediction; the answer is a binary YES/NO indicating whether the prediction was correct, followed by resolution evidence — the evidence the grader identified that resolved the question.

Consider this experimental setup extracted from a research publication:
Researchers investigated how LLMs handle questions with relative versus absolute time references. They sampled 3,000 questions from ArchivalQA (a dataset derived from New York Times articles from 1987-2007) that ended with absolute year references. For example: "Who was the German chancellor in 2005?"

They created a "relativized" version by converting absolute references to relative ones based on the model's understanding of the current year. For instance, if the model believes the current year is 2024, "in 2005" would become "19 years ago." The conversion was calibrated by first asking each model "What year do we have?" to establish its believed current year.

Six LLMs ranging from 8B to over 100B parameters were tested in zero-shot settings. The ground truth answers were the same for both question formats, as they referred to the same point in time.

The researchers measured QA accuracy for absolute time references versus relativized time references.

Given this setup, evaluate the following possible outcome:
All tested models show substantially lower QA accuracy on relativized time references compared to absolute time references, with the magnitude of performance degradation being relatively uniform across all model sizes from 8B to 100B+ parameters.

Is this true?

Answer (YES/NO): NO